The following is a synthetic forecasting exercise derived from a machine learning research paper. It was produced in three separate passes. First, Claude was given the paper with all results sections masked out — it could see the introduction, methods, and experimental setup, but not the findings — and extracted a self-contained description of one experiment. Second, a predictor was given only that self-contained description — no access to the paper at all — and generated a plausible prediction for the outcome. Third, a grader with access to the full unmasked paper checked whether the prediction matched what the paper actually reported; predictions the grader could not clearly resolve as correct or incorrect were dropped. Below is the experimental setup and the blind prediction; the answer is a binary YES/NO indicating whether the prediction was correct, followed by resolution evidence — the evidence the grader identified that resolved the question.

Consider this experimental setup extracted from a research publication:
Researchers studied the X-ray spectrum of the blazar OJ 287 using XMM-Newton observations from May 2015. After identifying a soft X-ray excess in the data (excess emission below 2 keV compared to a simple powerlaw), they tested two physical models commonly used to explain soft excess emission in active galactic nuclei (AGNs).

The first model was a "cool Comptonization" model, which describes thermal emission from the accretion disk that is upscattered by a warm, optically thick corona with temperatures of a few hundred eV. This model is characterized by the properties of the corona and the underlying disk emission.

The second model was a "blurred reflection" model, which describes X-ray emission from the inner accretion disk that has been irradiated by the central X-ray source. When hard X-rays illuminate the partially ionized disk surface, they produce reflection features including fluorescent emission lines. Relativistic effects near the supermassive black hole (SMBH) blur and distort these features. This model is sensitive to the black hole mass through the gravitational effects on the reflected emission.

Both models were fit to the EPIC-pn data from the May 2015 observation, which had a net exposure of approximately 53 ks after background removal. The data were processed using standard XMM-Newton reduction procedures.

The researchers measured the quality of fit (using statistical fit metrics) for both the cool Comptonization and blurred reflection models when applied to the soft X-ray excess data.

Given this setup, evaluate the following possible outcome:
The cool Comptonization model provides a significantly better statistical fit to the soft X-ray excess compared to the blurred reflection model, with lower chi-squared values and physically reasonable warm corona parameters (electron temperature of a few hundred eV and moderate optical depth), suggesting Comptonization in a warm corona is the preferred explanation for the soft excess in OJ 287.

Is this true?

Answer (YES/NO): NO